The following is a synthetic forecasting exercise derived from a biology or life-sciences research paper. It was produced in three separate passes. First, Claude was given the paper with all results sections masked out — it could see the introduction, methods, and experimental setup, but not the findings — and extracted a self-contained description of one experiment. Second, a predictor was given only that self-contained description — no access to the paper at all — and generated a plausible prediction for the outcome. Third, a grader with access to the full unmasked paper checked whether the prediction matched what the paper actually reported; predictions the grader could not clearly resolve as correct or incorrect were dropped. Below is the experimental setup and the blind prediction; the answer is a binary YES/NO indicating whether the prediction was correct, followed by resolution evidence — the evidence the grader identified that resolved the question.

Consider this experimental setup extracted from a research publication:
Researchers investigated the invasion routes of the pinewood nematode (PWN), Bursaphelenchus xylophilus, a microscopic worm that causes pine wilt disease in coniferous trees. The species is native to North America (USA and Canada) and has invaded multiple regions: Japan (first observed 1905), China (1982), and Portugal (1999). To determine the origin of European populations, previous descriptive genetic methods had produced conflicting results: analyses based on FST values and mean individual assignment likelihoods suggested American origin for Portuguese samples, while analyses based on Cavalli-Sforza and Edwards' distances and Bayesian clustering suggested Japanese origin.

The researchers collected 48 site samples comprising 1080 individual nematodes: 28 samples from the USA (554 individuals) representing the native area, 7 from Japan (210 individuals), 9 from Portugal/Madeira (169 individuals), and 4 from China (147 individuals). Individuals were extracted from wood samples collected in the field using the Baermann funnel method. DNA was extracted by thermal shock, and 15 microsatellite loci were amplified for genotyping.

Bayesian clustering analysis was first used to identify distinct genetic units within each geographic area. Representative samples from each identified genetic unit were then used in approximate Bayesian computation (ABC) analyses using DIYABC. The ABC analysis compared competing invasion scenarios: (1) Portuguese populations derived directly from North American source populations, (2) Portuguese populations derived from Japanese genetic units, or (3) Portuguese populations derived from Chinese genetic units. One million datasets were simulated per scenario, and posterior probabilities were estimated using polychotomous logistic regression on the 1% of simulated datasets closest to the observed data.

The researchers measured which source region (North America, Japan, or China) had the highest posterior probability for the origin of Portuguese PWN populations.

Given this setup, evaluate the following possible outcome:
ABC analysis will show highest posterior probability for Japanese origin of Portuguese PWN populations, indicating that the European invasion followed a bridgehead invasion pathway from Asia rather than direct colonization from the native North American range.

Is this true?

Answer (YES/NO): NO